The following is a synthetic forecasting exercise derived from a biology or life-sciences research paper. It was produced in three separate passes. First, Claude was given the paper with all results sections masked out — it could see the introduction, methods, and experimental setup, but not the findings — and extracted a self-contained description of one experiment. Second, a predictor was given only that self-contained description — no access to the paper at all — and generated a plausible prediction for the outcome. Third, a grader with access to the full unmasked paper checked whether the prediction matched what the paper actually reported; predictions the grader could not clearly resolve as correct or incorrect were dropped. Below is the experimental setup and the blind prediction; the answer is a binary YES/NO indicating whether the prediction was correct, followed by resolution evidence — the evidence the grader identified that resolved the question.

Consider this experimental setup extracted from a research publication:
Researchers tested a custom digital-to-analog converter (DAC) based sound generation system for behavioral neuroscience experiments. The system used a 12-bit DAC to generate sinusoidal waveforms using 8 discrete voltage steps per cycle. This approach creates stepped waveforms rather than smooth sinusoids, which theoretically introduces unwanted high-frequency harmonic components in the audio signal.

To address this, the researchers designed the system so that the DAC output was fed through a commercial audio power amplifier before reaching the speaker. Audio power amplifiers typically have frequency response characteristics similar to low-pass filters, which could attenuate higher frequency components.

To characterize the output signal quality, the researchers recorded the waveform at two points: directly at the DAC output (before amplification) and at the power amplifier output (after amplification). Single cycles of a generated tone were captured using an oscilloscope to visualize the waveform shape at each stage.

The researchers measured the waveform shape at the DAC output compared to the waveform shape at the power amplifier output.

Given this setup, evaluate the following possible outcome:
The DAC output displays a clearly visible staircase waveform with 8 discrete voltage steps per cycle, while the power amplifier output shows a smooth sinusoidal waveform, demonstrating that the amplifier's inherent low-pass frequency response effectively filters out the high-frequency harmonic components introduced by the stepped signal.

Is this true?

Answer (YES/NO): YES